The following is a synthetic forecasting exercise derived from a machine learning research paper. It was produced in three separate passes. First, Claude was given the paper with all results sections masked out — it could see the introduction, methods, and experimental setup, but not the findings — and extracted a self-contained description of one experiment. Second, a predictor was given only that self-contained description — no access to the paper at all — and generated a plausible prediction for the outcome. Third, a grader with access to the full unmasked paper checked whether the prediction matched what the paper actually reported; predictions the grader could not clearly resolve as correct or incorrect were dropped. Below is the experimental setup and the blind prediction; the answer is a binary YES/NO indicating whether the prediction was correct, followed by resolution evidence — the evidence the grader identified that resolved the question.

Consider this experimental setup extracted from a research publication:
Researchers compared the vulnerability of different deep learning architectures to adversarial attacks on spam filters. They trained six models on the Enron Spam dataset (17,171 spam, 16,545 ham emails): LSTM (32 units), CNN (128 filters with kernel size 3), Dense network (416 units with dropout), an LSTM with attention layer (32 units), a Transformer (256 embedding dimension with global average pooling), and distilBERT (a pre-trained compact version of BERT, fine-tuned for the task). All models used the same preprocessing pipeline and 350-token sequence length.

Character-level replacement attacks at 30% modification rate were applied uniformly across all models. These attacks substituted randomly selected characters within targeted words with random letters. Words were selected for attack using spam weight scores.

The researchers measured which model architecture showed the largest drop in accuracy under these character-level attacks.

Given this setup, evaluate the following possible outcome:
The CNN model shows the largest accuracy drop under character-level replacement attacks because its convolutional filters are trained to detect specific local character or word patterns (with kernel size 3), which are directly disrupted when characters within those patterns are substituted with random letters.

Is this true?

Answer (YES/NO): NO